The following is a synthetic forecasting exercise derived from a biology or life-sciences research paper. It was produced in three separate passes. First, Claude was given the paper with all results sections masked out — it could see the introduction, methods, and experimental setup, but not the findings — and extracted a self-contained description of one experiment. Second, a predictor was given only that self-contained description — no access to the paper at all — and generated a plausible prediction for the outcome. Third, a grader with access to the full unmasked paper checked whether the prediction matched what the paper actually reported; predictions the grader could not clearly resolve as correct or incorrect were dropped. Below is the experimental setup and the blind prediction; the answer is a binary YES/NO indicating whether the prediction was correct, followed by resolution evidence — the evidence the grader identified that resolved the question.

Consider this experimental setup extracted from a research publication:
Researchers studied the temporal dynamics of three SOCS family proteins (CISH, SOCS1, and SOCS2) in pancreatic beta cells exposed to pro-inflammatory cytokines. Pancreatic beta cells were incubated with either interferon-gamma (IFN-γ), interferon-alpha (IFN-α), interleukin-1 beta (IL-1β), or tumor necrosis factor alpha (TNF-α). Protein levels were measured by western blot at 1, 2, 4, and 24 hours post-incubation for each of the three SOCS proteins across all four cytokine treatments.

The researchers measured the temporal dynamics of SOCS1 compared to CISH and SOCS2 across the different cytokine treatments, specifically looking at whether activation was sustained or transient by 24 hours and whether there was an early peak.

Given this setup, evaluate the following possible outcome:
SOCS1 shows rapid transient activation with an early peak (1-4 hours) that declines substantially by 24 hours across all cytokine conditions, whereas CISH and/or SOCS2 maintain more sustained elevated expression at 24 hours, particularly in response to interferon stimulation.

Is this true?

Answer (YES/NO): NO